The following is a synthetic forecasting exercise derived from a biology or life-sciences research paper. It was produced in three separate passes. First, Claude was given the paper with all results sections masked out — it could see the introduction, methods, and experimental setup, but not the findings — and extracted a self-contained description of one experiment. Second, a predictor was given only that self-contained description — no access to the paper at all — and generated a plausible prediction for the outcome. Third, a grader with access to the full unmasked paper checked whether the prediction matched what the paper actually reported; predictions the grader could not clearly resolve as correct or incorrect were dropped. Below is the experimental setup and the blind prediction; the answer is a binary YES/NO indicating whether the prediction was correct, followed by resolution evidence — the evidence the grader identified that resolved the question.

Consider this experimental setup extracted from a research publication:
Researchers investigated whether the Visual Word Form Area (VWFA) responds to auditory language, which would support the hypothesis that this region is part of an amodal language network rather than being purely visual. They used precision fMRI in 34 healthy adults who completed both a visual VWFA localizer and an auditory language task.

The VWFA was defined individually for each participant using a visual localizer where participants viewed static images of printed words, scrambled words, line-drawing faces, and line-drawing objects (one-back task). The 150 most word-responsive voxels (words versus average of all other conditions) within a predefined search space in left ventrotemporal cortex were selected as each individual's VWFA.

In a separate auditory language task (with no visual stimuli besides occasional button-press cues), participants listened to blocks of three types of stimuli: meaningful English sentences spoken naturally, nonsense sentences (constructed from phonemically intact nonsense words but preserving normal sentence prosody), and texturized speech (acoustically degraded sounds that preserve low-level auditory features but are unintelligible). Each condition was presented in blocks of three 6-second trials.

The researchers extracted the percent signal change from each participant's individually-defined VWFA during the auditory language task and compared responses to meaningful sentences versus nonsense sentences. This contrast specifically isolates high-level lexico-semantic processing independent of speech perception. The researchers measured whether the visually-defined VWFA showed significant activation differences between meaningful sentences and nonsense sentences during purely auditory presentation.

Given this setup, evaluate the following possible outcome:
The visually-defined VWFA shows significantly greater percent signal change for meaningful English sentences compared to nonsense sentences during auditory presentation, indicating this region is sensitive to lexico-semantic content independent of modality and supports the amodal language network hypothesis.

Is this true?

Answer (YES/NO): NO